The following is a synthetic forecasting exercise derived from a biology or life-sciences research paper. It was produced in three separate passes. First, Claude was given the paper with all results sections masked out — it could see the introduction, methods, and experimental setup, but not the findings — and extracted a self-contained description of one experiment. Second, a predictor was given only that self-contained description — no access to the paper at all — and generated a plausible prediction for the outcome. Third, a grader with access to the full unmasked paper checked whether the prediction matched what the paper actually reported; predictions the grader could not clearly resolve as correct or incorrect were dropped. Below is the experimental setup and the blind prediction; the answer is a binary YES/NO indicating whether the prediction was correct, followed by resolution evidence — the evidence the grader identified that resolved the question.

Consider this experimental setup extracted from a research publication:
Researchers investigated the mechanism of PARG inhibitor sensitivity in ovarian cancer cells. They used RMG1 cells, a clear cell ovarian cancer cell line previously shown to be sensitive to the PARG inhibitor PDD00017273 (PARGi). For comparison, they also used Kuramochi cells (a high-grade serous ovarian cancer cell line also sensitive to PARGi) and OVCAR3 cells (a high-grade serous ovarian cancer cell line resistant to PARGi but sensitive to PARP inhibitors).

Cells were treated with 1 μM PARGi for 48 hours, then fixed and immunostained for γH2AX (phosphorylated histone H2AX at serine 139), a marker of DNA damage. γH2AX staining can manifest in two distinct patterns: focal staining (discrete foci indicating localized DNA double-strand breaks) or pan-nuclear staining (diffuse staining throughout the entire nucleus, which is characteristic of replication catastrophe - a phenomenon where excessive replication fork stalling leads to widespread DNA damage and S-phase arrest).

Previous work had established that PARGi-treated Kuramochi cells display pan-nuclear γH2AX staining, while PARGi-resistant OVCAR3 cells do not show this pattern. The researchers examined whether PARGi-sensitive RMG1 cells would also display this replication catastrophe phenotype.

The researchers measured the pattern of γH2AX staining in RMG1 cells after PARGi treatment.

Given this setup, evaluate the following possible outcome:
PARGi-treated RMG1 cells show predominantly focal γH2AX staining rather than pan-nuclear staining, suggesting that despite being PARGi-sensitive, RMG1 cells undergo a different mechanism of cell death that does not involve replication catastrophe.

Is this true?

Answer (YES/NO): NO